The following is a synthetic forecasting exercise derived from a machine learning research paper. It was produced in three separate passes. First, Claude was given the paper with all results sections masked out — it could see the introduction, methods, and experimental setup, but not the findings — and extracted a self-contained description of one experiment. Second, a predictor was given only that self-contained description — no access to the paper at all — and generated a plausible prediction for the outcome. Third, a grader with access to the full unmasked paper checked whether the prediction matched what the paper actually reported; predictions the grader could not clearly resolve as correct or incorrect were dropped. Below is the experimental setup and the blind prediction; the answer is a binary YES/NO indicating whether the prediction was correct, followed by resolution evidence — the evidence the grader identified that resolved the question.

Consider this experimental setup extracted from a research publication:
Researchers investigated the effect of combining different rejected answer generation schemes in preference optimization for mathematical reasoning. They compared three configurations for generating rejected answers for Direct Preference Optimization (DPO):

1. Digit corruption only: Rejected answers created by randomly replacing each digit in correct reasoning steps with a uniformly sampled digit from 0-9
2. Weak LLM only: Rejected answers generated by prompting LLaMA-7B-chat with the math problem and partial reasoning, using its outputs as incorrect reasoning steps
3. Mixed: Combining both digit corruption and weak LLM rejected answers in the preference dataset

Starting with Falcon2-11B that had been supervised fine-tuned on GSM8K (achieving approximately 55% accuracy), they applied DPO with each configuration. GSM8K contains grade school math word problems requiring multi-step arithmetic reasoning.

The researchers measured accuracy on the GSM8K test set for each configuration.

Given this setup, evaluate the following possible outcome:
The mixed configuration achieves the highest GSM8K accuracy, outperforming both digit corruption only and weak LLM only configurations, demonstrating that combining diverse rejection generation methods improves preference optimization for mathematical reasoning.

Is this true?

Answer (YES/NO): NO